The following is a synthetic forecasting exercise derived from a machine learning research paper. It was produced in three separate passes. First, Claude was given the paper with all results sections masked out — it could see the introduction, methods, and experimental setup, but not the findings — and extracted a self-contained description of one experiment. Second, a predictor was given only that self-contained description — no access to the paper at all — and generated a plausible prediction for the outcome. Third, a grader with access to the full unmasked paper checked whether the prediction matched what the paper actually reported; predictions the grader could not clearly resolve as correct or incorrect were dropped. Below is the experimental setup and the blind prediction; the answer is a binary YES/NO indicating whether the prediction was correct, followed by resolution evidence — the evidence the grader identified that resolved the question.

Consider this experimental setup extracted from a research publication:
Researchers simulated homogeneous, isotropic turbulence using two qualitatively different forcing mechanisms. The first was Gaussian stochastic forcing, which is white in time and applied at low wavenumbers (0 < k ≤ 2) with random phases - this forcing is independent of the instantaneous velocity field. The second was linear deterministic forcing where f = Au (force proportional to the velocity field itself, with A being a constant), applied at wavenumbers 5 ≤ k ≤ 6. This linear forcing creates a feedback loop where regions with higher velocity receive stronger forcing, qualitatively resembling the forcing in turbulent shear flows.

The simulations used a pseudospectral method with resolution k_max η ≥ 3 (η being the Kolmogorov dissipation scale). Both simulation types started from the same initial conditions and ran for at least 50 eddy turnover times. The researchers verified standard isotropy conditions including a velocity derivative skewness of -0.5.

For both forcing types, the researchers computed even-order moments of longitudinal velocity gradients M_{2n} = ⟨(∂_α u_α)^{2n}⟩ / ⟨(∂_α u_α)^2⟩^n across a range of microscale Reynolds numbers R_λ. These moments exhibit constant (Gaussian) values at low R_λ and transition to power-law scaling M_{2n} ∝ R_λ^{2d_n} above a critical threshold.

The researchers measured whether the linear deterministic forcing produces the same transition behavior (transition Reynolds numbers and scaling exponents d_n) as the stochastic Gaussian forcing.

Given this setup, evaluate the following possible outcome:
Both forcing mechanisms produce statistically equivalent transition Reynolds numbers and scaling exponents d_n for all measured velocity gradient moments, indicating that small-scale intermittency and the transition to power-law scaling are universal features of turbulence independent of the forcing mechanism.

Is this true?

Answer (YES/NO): YES